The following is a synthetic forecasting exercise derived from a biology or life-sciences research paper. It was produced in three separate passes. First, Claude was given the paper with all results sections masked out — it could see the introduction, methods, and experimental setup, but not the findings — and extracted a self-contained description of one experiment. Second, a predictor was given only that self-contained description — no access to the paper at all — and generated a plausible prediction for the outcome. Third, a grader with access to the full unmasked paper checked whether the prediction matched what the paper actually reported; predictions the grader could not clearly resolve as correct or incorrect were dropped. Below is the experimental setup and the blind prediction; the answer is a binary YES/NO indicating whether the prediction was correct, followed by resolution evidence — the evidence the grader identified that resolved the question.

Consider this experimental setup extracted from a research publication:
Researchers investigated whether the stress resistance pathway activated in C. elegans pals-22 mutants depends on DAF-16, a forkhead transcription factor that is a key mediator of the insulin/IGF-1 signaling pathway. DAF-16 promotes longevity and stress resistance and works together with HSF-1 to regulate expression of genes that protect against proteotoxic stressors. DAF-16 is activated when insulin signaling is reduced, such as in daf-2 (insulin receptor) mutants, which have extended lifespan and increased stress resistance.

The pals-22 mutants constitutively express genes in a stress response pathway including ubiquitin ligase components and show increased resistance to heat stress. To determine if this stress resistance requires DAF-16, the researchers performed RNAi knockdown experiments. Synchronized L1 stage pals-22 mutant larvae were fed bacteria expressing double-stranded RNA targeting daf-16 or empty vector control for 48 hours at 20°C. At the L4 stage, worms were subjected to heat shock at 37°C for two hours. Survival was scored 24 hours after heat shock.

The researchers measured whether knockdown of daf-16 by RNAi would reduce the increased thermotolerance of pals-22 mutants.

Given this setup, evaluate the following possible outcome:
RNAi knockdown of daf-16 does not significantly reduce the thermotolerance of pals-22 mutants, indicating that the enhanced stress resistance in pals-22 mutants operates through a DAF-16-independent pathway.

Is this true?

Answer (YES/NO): YES